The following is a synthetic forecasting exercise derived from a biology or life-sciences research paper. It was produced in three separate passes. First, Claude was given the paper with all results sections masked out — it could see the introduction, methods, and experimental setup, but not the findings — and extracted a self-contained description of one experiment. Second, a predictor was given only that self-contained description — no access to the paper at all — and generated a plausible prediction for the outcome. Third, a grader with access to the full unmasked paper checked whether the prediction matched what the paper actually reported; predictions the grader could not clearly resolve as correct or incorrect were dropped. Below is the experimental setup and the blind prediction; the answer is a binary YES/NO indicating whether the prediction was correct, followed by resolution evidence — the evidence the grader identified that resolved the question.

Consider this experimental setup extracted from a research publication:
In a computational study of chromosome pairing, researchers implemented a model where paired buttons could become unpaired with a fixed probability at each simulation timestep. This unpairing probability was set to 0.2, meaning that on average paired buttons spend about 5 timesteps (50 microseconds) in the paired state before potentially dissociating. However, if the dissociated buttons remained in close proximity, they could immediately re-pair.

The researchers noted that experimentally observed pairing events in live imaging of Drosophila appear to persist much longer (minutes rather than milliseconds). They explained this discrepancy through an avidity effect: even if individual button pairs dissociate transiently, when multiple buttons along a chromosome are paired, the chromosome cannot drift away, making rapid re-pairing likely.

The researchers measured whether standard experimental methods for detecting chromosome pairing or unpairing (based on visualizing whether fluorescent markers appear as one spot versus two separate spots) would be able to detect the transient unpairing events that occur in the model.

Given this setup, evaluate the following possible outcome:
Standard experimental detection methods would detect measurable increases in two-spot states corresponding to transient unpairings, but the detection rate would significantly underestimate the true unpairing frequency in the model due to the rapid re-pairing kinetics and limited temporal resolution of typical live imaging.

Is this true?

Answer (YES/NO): NO